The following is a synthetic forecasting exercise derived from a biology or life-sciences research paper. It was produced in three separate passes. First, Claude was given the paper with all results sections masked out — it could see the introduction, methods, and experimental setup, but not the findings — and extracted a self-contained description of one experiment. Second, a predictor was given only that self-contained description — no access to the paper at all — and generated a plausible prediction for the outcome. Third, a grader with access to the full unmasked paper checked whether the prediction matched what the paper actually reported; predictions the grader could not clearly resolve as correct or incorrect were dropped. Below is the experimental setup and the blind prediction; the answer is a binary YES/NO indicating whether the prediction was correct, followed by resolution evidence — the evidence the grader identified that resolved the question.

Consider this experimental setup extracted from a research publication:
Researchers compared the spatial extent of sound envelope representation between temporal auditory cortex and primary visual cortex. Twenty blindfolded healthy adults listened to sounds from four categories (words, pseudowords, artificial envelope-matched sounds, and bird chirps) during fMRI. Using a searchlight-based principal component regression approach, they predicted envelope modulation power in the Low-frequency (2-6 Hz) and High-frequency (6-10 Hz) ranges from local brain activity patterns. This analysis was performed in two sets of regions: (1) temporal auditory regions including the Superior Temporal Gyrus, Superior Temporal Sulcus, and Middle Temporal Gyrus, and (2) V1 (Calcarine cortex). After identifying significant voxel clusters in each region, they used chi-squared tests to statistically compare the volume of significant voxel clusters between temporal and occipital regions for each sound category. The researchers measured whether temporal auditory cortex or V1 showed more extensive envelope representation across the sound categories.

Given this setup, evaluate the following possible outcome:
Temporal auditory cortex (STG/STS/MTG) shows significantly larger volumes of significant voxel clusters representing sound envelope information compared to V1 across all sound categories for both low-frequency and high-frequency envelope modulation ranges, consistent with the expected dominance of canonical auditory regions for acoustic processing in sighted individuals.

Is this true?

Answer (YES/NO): NO